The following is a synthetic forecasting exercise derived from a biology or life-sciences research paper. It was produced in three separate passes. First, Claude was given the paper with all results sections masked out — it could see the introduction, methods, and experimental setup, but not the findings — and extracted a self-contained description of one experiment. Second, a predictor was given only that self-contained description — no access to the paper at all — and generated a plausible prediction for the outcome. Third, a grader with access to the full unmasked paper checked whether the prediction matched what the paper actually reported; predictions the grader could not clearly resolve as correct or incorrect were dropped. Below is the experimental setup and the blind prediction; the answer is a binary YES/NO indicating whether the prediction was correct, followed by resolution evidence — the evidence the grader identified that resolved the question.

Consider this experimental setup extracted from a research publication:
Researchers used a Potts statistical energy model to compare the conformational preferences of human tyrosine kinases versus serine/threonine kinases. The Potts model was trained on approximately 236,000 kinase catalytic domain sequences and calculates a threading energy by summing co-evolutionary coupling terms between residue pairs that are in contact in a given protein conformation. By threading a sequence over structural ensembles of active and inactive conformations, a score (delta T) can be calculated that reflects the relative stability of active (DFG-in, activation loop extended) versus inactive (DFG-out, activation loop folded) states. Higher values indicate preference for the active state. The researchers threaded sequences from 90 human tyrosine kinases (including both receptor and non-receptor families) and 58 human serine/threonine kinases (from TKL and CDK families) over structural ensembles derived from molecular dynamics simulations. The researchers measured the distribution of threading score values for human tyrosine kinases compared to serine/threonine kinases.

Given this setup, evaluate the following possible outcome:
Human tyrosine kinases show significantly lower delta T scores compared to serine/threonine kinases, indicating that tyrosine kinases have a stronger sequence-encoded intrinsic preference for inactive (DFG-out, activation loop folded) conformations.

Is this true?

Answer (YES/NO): YES